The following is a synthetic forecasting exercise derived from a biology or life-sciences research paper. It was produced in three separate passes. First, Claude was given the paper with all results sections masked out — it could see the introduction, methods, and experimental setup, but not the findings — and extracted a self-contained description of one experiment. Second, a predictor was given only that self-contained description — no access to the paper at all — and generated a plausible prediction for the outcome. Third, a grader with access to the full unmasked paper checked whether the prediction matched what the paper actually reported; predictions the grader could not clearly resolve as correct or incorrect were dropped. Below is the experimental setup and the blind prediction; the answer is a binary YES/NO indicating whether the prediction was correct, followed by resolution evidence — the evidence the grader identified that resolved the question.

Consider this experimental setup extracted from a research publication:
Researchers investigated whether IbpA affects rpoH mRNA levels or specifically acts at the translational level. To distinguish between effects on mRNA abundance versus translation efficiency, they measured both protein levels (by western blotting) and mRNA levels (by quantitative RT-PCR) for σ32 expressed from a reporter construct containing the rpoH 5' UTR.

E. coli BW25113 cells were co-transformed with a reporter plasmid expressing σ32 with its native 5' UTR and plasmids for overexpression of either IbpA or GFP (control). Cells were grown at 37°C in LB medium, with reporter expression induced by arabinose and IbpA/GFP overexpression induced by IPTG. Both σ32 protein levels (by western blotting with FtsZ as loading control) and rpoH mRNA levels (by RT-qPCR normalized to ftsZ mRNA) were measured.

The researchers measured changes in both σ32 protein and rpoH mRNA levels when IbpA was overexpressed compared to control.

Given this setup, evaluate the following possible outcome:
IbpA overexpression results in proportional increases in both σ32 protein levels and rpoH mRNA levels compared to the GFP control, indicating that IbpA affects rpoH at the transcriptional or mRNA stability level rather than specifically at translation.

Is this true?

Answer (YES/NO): NO